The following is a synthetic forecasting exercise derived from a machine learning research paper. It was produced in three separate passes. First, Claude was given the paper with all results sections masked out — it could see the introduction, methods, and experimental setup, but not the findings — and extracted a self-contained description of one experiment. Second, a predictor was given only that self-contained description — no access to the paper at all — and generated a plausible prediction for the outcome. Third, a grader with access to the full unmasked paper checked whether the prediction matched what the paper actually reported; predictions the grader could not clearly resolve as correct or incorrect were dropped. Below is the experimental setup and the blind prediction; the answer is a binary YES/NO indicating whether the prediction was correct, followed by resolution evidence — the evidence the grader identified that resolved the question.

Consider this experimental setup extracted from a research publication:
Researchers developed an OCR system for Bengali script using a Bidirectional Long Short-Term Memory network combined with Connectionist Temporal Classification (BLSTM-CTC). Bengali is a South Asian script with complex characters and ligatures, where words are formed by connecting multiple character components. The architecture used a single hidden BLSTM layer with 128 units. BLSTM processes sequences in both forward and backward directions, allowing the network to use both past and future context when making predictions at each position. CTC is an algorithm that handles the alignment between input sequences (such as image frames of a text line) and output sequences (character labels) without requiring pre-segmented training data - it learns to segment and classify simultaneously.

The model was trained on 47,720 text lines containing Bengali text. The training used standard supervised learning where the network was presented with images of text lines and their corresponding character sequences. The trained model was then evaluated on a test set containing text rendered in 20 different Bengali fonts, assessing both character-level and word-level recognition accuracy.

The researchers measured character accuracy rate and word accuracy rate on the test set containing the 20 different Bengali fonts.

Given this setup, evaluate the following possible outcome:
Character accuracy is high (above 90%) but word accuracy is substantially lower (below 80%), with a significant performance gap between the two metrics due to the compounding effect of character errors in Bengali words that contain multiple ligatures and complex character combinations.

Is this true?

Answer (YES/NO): NO